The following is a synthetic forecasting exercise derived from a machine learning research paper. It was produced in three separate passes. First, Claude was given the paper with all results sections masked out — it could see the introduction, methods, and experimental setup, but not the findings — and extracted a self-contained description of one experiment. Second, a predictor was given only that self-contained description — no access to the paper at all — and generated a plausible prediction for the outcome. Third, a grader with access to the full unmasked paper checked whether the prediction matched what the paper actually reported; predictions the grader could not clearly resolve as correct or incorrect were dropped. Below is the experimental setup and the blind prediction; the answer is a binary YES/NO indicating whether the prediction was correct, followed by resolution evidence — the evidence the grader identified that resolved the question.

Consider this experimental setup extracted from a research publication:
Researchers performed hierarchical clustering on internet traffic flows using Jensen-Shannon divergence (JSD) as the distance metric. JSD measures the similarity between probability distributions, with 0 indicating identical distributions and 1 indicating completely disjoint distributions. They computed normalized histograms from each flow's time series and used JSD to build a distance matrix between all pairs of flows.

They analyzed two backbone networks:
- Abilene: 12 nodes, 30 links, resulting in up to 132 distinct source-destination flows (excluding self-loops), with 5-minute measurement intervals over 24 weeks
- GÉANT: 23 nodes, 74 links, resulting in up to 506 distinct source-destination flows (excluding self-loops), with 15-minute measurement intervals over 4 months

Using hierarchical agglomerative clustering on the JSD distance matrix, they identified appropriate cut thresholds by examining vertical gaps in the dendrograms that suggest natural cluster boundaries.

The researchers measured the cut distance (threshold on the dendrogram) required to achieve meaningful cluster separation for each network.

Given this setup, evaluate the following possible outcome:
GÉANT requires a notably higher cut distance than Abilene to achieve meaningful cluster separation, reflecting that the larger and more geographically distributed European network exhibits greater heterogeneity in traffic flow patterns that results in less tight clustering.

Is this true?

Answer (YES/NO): YES